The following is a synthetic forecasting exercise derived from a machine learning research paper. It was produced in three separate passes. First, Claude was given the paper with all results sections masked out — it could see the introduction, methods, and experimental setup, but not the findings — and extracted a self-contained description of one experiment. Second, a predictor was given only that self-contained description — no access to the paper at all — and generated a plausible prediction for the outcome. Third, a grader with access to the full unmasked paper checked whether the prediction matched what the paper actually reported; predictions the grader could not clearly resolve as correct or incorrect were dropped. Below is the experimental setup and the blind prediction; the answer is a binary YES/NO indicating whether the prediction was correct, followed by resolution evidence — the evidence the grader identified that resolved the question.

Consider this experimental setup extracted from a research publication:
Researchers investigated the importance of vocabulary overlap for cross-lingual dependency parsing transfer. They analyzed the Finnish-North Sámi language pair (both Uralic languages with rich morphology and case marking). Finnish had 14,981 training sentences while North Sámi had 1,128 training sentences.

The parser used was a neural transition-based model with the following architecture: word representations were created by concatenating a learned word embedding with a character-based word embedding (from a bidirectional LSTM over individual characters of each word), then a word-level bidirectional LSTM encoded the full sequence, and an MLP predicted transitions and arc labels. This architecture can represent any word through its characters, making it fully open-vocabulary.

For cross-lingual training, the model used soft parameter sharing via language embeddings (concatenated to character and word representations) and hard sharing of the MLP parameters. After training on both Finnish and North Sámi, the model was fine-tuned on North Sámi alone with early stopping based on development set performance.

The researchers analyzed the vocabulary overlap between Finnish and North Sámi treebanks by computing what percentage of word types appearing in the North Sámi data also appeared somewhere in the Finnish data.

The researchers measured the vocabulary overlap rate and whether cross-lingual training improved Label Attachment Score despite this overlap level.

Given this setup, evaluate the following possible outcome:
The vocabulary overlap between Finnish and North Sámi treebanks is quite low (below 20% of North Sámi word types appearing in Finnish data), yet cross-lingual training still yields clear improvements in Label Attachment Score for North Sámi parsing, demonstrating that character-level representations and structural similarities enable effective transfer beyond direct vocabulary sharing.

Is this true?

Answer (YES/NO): YES